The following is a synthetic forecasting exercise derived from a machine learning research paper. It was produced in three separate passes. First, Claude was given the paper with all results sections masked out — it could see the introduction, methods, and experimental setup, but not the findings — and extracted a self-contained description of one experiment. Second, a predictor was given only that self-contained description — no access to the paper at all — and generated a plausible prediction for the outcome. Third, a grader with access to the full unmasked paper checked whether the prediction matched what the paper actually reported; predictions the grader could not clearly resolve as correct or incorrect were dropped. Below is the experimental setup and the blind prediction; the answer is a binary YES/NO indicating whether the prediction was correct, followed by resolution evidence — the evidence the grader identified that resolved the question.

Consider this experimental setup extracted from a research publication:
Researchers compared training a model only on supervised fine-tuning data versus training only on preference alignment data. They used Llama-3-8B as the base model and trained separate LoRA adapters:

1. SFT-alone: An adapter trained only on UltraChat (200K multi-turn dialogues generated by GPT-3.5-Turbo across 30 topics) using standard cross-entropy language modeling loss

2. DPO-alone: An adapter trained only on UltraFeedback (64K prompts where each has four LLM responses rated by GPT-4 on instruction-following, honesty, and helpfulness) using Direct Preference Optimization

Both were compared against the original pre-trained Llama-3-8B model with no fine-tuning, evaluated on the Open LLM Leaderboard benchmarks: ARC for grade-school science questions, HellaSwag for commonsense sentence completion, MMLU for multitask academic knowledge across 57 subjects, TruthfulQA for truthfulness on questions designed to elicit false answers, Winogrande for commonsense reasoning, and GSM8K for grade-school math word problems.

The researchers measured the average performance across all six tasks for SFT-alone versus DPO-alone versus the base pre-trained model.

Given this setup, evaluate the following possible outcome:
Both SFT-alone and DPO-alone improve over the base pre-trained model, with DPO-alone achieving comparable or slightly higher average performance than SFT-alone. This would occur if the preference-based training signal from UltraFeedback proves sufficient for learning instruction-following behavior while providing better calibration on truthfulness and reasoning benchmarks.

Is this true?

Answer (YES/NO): NO